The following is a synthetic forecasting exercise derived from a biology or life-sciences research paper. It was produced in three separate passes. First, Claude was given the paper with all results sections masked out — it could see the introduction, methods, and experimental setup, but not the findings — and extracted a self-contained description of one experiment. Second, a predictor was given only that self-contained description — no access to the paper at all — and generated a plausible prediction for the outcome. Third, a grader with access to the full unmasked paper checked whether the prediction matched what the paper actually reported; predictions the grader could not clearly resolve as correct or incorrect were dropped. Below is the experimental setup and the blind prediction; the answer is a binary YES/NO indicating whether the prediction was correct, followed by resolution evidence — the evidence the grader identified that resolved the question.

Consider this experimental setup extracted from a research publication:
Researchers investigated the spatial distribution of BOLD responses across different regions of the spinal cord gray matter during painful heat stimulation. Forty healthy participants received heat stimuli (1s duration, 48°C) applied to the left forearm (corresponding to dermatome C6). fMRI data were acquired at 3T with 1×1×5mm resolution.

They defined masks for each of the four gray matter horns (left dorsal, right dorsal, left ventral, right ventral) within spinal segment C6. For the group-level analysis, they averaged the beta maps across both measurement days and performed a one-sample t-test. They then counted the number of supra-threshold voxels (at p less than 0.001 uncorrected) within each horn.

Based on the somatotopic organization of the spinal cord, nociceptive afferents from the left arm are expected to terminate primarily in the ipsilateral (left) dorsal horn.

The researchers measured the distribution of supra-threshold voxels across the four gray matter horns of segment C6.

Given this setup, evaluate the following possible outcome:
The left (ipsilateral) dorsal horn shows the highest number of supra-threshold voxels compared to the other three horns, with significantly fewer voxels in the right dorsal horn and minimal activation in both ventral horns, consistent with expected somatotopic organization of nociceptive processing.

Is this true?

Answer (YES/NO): YES